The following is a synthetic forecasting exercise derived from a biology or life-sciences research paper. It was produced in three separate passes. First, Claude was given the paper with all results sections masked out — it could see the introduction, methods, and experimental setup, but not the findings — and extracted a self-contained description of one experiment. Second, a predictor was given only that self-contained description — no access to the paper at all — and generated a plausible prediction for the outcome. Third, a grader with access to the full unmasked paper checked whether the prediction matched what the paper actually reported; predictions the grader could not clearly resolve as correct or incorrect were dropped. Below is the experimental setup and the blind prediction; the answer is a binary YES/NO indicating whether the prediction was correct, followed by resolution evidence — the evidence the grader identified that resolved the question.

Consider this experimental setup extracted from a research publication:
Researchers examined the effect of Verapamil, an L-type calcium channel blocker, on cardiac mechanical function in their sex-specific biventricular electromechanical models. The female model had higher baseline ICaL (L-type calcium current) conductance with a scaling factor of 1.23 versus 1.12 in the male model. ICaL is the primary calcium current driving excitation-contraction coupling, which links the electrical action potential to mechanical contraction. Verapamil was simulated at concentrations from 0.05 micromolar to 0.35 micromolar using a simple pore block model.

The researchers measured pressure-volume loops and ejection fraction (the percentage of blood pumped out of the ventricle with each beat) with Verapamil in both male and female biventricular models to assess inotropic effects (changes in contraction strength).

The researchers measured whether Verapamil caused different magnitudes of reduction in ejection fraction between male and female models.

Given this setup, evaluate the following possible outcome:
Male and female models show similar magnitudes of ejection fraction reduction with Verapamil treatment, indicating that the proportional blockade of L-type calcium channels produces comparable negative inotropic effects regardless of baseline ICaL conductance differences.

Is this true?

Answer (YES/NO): NO